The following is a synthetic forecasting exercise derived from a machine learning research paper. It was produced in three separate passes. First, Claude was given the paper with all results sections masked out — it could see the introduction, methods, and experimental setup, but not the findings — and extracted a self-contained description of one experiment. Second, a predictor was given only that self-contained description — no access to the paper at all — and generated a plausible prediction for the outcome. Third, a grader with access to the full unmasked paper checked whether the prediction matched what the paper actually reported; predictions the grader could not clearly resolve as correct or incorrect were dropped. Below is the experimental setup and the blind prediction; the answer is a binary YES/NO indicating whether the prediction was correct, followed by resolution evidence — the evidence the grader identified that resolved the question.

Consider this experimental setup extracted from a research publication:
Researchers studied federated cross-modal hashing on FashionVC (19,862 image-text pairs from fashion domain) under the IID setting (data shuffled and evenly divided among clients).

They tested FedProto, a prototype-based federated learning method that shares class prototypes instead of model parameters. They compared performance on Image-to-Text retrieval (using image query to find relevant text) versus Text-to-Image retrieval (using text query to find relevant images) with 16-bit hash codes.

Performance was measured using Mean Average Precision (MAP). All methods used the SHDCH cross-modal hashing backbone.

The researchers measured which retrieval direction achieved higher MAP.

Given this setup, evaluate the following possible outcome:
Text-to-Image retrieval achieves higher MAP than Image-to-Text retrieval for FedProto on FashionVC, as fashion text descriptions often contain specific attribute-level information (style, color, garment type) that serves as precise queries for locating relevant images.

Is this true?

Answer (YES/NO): YES